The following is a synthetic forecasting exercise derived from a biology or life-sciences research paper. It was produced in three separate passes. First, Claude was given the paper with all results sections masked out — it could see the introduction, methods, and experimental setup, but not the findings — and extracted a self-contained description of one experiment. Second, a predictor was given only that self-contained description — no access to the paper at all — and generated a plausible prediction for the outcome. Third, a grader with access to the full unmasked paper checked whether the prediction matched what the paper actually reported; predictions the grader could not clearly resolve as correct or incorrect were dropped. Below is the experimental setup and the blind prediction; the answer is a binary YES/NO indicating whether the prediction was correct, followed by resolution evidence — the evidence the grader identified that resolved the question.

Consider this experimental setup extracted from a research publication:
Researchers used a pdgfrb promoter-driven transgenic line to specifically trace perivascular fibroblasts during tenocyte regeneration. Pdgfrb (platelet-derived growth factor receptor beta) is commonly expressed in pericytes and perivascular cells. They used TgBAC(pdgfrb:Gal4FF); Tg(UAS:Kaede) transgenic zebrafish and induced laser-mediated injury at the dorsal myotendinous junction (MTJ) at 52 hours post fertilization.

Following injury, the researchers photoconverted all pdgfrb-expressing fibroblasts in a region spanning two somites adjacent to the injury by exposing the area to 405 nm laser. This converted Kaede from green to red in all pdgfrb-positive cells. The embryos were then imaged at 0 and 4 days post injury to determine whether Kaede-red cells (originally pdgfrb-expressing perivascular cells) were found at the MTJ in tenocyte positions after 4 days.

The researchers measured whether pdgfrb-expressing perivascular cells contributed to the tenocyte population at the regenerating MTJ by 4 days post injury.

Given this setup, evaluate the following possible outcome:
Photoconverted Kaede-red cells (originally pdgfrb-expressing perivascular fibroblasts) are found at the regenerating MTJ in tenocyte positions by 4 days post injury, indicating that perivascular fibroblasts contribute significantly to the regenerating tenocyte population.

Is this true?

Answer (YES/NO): NO